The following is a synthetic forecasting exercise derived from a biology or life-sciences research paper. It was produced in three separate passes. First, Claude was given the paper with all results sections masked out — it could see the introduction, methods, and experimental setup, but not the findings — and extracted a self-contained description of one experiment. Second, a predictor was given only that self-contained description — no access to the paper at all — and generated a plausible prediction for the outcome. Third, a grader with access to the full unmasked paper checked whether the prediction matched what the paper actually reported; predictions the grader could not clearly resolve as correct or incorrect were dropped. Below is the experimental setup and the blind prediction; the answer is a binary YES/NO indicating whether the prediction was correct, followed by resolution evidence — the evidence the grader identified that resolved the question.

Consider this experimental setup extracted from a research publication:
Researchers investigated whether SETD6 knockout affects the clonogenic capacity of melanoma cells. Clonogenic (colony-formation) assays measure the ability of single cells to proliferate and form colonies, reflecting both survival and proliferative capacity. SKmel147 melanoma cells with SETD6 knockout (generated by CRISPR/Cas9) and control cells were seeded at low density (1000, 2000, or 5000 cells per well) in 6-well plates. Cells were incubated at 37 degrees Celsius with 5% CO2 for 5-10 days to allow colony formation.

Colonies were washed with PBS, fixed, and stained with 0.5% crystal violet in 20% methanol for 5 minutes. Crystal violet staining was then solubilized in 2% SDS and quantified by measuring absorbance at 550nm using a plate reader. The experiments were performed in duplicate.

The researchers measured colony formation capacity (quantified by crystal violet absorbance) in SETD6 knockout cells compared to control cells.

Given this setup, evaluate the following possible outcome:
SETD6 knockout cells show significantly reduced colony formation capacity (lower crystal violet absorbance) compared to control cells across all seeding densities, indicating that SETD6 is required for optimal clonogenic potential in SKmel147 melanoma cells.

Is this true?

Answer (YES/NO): YES